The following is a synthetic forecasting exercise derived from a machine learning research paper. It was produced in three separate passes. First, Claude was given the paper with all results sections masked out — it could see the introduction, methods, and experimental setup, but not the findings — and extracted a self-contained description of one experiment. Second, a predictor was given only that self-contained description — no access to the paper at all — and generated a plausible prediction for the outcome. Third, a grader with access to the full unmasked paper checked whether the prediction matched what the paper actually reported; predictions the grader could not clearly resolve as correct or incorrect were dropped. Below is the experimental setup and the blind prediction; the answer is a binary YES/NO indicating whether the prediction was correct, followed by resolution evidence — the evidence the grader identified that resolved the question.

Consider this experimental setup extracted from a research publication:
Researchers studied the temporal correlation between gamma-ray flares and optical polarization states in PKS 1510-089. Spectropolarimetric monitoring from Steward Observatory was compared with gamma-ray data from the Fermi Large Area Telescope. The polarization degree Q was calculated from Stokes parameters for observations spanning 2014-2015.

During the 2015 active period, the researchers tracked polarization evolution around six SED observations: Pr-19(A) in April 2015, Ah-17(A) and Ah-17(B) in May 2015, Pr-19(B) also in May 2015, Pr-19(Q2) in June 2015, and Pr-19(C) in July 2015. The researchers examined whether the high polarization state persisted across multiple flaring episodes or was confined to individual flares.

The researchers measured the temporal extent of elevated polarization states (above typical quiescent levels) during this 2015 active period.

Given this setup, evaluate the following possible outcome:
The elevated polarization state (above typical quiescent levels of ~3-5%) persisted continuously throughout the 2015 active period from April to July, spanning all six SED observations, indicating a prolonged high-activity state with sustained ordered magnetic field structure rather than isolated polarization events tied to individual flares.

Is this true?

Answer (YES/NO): NO